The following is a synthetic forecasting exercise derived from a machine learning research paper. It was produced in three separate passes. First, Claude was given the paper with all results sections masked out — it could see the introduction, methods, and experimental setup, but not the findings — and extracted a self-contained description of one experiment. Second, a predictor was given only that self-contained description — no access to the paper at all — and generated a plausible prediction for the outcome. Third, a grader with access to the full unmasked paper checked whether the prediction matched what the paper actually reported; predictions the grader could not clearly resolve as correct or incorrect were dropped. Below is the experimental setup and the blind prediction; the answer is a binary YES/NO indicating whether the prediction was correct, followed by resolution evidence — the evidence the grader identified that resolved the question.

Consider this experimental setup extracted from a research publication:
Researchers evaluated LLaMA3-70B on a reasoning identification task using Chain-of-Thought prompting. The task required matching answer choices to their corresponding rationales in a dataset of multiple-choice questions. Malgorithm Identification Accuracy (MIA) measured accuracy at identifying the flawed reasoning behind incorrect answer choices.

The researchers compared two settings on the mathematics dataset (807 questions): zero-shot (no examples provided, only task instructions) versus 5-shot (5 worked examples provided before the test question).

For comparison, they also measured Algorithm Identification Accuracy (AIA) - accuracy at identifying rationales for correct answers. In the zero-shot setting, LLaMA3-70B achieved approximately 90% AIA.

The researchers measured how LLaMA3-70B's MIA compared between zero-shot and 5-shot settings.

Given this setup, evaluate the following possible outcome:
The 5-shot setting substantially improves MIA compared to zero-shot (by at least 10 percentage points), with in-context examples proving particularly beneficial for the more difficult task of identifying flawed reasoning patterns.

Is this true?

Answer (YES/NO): NO